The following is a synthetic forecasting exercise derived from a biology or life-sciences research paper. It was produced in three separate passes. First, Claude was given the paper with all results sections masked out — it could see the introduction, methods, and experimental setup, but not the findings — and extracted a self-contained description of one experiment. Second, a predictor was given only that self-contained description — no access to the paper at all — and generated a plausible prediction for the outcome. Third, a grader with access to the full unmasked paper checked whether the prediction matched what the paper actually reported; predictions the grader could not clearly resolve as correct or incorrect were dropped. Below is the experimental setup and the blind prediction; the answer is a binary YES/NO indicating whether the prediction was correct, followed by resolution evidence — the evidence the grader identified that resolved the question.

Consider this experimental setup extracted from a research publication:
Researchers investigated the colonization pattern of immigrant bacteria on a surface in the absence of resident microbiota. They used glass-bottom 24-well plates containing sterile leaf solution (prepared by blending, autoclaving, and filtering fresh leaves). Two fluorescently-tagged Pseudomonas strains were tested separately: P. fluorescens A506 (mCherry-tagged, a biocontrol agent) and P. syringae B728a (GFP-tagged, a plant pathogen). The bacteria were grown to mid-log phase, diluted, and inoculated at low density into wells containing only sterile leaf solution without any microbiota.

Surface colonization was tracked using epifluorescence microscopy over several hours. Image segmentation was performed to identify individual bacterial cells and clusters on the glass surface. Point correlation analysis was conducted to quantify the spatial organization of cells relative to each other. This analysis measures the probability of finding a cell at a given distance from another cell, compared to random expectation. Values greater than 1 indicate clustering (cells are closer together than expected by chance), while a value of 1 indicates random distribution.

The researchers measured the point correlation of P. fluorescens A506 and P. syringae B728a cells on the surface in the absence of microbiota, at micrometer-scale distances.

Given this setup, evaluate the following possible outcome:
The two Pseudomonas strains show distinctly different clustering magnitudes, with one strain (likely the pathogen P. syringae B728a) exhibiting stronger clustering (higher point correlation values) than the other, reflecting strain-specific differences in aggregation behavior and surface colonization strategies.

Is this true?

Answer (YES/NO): NO